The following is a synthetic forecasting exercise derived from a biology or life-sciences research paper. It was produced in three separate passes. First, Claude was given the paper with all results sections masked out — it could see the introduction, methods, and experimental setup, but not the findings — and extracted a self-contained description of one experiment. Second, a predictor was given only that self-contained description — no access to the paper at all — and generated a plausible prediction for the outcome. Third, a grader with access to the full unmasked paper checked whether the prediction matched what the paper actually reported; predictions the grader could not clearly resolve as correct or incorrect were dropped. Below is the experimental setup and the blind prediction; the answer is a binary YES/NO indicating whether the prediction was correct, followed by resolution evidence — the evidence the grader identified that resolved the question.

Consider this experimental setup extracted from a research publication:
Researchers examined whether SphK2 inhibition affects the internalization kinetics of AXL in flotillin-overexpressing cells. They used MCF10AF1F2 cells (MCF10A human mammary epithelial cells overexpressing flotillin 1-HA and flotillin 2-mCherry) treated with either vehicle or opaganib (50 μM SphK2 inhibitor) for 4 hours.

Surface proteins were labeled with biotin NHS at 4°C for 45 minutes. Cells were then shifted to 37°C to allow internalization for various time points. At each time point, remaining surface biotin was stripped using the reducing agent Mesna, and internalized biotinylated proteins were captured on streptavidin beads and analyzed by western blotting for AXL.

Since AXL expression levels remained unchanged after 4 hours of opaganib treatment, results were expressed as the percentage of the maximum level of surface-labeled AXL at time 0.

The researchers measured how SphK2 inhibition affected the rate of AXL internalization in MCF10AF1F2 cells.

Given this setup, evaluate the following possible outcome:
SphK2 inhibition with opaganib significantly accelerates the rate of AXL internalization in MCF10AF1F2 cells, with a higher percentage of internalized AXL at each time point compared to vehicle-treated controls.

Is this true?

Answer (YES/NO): NO